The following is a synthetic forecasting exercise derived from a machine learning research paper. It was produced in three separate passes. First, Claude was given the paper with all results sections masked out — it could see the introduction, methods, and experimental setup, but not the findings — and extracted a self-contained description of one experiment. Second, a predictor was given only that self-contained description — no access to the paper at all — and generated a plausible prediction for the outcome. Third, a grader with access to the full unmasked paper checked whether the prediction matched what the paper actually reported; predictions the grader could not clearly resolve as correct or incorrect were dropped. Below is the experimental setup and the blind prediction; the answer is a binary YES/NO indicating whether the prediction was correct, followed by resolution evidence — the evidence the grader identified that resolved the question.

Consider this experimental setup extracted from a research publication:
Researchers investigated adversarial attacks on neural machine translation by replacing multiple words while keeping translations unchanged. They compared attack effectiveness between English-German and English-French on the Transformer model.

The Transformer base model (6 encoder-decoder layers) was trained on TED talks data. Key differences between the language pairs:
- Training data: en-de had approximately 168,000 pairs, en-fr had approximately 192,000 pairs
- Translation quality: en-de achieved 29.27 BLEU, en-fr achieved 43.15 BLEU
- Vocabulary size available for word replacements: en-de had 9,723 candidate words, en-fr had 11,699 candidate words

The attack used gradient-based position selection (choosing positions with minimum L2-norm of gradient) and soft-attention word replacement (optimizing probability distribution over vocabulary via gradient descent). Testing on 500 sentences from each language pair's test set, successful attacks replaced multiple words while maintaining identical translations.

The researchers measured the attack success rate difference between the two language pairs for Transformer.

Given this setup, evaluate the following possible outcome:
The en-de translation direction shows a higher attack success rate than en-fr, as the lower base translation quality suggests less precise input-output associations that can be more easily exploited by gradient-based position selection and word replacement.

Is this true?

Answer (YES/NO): NO